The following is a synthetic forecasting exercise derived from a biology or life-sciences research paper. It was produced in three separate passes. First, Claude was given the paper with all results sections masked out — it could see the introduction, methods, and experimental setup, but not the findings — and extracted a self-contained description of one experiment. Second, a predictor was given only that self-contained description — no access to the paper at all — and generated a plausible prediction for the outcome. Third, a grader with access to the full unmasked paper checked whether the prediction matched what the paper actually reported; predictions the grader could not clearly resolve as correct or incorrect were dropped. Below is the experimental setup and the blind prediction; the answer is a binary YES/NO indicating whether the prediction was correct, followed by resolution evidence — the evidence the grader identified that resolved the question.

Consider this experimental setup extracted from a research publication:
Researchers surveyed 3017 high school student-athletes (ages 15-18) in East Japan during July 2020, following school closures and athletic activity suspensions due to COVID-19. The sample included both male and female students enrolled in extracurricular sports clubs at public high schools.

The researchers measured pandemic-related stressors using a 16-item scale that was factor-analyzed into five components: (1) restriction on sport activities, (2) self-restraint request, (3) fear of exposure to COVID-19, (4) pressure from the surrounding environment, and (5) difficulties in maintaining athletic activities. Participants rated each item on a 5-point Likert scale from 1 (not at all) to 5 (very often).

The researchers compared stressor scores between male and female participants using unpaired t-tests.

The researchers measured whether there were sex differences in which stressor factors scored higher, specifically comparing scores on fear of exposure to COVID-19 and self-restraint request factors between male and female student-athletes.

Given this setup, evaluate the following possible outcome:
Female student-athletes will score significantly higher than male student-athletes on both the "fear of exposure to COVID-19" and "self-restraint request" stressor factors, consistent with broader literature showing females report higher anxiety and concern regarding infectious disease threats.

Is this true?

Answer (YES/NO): YES